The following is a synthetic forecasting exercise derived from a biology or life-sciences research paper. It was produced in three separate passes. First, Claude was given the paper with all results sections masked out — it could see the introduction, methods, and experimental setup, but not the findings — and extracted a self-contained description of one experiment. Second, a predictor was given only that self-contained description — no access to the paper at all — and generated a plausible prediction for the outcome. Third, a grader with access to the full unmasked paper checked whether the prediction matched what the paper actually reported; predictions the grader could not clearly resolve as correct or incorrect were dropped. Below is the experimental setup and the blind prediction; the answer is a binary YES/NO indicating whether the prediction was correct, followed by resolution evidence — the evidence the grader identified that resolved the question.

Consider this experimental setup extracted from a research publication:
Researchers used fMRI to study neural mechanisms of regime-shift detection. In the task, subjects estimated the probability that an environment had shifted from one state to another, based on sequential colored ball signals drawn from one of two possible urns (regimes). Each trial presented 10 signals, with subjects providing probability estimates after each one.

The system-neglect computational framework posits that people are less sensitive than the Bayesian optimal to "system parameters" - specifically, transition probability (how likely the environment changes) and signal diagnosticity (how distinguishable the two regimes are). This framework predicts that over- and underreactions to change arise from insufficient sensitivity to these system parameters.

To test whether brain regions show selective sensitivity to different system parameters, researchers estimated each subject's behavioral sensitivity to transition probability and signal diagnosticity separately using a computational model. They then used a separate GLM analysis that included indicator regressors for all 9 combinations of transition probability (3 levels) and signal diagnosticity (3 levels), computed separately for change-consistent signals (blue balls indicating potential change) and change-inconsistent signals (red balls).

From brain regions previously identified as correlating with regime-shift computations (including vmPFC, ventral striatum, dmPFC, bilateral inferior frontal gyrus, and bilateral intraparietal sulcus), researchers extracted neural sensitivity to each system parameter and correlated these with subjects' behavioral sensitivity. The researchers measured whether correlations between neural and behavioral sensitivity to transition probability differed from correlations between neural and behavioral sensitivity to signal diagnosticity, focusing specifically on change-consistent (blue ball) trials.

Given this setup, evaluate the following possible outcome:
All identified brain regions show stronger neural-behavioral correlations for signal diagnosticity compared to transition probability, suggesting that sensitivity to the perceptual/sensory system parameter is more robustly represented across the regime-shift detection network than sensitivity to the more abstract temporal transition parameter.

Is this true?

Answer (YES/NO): NO